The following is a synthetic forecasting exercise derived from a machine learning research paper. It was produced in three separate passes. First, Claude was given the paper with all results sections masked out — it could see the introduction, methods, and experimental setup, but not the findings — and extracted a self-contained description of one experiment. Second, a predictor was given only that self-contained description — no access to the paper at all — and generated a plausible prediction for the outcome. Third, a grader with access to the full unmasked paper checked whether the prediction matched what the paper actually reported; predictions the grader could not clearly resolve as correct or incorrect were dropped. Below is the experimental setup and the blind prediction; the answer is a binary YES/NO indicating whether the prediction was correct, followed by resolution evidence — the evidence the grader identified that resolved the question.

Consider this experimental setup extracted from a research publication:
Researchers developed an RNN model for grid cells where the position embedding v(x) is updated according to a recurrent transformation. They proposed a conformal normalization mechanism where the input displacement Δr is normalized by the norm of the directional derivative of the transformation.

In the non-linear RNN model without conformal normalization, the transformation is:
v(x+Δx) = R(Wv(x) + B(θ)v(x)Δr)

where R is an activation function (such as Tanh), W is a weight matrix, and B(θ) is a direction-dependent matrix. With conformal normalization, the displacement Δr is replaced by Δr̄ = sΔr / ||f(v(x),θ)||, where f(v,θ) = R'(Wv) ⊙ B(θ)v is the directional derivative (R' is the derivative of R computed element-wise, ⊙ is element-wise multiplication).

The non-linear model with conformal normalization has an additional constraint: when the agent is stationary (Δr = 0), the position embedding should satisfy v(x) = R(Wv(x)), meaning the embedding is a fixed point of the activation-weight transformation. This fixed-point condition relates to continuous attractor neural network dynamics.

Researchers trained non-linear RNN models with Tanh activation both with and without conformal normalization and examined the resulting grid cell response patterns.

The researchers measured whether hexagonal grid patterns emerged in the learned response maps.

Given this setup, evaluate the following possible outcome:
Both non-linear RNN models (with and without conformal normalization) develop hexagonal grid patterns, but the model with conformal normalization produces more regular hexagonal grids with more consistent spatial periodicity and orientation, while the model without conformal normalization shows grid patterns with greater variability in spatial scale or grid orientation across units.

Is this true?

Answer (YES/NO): NO